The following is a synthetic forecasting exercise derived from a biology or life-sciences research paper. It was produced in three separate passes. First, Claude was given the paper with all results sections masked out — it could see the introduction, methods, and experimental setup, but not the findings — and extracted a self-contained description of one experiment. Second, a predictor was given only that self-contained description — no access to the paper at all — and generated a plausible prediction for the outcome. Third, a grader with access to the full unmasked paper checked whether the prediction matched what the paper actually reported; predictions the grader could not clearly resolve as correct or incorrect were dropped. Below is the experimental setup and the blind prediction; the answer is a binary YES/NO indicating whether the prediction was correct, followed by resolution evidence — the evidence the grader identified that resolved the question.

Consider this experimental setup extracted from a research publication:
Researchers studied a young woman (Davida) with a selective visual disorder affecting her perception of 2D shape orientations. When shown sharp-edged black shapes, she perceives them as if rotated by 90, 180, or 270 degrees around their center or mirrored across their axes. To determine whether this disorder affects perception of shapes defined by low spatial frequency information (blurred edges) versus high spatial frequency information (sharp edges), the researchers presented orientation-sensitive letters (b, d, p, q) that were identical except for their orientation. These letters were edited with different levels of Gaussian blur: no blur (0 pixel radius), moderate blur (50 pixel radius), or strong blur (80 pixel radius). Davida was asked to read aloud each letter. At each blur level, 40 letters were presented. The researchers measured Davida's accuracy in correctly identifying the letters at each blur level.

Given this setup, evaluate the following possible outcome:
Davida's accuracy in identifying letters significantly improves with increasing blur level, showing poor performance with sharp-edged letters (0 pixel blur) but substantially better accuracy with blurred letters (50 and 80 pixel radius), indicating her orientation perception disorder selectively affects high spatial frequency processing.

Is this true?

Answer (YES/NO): NO